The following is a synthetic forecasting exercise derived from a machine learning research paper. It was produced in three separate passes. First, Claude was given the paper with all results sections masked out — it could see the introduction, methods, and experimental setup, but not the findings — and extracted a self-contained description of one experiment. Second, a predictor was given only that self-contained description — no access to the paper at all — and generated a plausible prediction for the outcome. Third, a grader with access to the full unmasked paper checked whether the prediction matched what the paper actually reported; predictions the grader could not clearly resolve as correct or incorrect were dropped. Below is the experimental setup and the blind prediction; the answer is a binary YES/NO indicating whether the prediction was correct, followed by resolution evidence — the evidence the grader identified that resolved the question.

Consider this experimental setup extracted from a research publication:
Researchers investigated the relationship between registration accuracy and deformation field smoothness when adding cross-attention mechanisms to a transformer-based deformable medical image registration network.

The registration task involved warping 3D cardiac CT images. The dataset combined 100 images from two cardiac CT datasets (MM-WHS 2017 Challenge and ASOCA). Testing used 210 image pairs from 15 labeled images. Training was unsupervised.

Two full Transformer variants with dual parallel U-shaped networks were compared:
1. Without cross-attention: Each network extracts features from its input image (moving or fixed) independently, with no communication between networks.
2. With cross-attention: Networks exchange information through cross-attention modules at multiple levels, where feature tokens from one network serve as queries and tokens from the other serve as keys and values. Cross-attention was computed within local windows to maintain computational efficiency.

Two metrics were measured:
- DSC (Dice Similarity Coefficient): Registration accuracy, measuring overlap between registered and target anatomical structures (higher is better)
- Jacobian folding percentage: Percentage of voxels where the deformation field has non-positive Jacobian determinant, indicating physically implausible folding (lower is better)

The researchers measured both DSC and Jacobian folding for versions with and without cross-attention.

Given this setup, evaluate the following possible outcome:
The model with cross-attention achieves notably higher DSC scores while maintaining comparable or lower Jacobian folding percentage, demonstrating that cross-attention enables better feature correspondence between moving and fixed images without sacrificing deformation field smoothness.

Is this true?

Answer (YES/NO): NO